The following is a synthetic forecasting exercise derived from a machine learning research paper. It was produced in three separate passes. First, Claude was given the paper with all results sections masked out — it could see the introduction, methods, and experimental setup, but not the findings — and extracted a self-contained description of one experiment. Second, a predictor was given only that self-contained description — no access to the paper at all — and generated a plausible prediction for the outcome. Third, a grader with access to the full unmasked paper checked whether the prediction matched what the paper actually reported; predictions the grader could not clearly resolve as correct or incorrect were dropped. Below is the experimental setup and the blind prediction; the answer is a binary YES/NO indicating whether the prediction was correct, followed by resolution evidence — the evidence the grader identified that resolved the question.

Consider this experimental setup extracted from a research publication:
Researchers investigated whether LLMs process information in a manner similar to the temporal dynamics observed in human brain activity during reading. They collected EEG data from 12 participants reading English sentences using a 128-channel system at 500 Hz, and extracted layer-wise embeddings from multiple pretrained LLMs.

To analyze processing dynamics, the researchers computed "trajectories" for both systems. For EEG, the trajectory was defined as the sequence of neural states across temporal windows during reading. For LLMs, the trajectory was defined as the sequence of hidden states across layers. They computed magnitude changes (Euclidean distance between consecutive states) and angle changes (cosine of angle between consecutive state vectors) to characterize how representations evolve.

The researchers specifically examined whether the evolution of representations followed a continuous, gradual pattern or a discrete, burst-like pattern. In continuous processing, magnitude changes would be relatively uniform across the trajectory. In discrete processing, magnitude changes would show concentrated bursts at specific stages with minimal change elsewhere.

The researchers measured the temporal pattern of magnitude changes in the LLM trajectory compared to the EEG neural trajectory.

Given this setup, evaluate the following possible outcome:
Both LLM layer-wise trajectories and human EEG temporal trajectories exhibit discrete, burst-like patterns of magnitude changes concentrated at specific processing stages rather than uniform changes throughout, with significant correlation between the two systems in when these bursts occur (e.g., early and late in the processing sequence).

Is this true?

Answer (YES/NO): NO